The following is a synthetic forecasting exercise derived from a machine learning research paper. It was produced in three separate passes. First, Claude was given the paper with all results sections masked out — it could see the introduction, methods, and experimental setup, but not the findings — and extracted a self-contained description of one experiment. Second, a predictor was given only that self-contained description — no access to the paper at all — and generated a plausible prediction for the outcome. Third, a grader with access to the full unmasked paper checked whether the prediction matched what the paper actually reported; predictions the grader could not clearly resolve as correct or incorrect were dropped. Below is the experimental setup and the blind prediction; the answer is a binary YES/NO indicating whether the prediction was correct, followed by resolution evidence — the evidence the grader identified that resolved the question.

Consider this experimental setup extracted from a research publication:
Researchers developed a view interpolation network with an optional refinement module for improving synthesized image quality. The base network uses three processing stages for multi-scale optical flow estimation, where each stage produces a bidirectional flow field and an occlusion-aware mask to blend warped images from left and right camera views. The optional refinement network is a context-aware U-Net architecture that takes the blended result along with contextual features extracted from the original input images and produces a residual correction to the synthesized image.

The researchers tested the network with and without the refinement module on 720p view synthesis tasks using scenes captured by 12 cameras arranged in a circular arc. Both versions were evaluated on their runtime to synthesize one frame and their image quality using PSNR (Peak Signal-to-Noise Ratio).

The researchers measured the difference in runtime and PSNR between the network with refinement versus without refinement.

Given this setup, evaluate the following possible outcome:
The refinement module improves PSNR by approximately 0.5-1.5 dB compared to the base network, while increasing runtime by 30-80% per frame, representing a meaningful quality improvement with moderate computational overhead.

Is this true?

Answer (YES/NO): NO